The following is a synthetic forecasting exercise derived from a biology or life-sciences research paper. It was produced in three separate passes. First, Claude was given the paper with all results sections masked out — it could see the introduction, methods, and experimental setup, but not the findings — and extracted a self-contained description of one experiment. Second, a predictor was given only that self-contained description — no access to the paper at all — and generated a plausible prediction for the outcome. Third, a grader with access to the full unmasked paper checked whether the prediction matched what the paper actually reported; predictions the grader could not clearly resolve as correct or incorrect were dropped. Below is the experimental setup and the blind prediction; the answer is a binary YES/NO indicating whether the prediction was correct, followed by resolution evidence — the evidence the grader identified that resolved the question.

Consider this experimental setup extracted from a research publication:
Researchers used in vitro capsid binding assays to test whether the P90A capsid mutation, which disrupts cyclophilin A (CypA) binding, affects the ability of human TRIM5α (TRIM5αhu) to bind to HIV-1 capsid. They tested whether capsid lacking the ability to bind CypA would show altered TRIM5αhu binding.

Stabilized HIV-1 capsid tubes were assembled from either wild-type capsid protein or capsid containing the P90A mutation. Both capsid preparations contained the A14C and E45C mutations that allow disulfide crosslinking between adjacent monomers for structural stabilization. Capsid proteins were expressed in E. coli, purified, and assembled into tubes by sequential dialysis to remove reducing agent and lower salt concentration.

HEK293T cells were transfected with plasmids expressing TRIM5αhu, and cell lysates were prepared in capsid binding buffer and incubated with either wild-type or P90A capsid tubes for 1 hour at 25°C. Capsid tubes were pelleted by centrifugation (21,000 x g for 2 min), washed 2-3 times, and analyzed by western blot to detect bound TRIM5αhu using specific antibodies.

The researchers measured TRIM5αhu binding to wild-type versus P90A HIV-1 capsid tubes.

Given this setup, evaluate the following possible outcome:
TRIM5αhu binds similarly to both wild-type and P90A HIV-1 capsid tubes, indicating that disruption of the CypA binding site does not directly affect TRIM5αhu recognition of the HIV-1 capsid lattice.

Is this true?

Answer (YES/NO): NO